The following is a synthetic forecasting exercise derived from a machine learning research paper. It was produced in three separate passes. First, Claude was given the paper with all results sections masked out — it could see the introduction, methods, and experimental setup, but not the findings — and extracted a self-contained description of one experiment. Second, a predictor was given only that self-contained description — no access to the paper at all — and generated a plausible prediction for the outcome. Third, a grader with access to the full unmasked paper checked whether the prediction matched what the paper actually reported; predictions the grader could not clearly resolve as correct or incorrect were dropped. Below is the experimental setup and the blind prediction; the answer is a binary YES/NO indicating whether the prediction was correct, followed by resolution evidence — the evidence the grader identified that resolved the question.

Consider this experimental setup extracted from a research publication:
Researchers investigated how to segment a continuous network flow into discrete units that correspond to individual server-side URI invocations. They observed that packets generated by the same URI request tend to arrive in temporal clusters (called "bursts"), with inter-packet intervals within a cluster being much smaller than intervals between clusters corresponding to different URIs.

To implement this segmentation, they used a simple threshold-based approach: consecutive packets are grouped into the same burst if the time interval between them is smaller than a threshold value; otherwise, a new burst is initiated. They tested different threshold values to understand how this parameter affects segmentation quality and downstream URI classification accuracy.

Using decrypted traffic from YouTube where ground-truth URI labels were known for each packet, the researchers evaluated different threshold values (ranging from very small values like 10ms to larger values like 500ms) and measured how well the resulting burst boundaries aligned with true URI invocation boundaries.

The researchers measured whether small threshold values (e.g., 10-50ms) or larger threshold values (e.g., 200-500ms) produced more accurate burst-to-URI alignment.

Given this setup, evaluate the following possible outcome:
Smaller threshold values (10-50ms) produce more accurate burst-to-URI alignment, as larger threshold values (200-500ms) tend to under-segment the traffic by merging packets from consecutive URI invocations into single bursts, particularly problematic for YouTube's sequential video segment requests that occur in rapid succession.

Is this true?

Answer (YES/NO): NO